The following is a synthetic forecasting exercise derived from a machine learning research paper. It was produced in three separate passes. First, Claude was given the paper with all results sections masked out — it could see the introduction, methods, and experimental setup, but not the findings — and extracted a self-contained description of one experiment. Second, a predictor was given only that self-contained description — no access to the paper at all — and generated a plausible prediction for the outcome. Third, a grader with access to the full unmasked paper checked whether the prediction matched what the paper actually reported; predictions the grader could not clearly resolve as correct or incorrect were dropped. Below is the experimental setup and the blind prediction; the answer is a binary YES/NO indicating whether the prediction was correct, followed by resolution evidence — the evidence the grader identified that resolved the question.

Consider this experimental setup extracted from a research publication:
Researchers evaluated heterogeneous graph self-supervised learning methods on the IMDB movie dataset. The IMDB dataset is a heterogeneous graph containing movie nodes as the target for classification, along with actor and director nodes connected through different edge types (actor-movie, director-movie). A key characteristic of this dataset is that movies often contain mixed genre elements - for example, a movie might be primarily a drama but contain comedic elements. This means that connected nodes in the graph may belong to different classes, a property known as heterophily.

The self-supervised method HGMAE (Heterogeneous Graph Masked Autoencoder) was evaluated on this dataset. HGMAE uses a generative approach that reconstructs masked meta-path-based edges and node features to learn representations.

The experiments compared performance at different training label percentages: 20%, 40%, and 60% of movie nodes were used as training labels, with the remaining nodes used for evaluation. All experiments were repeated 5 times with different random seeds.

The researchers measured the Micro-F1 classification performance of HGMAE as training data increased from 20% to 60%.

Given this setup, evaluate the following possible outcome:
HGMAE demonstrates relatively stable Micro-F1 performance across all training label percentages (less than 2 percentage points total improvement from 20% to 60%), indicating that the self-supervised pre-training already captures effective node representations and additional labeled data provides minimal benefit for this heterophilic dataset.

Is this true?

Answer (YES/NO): NO